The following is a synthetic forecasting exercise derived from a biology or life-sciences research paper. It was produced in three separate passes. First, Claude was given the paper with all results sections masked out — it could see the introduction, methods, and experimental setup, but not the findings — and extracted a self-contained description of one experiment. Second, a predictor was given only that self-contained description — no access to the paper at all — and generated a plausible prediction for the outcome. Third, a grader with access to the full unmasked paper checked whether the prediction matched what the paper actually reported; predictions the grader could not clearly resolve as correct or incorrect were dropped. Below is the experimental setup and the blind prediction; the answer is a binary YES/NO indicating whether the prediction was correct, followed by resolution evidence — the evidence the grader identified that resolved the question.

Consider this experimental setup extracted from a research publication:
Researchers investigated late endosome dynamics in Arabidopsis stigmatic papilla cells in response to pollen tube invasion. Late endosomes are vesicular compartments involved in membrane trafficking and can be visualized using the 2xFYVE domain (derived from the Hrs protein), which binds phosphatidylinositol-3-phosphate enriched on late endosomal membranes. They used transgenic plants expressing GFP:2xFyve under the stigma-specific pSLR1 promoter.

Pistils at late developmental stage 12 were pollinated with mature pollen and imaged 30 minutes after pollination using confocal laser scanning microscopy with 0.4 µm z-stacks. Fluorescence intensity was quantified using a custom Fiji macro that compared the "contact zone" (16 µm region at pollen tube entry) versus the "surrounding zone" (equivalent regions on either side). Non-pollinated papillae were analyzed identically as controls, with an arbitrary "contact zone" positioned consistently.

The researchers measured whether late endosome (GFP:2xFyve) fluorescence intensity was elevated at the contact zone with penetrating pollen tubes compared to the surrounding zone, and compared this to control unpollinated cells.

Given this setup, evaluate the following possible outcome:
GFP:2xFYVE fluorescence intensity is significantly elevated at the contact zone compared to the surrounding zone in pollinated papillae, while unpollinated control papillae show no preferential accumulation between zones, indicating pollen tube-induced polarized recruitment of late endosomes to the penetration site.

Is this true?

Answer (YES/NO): YES